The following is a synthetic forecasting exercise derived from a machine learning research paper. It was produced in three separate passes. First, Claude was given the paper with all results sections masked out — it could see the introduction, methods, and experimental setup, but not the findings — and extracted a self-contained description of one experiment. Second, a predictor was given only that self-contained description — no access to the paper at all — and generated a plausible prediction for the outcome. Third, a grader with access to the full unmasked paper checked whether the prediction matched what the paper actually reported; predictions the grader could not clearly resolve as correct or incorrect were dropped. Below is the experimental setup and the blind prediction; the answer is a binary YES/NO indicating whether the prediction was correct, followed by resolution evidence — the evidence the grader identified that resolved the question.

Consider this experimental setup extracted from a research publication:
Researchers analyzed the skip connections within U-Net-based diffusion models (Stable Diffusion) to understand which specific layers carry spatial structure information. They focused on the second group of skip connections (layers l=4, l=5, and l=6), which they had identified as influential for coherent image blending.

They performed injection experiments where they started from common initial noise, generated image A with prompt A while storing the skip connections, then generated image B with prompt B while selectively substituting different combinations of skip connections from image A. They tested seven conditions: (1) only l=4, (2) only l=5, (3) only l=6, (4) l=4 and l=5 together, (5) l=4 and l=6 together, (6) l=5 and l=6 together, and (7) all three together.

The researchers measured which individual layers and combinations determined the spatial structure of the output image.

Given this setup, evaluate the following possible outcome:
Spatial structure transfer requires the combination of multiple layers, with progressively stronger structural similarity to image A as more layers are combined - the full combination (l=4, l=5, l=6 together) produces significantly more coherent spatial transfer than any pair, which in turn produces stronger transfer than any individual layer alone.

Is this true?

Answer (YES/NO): NO